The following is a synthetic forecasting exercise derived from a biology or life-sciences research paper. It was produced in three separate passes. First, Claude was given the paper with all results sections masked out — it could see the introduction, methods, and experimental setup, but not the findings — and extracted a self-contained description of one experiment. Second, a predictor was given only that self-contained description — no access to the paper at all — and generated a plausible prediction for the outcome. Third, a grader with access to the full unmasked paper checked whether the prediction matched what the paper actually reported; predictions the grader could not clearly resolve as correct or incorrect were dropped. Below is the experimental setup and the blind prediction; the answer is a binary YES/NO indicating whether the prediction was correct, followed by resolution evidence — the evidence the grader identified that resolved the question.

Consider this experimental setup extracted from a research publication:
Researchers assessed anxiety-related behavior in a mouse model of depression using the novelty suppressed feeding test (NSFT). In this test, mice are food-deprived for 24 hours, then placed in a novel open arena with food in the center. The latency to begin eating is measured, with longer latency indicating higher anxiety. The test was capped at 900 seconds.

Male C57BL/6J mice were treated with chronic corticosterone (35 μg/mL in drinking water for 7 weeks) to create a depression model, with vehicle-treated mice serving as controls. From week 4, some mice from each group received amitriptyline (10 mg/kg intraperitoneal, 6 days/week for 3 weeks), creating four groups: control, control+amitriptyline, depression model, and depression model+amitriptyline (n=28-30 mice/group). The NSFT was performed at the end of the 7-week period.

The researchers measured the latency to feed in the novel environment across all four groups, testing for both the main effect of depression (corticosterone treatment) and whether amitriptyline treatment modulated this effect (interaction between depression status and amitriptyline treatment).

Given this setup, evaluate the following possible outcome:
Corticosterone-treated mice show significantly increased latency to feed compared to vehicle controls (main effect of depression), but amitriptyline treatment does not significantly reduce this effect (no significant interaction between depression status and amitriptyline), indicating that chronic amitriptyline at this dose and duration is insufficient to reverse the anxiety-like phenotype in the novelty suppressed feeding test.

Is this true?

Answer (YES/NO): NO